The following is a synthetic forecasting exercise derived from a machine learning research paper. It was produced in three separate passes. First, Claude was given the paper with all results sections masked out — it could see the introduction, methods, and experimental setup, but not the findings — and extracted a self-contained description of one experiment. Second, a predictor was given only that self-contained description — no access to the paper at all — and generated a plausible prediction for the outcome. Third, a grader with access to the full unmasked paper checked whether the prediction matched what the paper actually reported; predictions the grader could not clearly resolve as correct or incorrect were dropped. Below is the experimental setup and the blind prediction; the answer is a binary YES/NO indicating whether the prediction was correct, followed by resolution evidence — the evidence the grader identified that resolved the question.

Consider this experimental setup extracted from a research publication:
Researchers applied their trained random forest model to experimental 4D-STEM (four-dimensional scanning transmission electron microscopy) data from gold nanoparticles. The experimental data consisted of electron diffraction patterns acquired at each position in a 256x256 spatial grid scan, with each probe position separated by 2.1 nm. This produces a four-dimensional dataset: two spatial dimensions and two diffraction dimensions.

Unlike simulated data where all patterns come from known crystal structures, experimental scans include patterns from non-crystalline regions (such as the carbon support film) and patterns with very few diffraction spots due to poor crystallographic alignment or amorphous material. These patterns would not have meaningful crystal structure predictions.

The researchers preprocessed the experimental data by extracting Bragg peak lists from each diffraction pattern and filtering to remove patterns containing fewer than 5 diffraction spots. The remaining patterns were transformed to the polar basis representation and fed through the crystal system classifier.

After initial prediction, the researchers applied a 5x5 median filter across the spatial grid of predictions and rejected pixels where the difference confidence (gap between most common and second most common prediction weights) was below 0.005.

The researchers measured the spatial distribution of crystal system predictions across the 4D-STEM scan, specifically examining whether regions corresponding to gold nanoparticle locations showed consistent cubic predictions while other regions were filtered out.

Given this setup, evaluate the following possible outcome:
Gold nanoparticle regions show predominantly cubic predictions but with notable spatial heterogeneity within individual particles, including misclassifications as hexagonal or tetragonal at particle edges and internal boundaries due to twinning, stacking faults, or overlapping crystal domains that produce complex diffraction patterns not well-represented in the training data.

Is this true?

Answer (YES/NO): NO